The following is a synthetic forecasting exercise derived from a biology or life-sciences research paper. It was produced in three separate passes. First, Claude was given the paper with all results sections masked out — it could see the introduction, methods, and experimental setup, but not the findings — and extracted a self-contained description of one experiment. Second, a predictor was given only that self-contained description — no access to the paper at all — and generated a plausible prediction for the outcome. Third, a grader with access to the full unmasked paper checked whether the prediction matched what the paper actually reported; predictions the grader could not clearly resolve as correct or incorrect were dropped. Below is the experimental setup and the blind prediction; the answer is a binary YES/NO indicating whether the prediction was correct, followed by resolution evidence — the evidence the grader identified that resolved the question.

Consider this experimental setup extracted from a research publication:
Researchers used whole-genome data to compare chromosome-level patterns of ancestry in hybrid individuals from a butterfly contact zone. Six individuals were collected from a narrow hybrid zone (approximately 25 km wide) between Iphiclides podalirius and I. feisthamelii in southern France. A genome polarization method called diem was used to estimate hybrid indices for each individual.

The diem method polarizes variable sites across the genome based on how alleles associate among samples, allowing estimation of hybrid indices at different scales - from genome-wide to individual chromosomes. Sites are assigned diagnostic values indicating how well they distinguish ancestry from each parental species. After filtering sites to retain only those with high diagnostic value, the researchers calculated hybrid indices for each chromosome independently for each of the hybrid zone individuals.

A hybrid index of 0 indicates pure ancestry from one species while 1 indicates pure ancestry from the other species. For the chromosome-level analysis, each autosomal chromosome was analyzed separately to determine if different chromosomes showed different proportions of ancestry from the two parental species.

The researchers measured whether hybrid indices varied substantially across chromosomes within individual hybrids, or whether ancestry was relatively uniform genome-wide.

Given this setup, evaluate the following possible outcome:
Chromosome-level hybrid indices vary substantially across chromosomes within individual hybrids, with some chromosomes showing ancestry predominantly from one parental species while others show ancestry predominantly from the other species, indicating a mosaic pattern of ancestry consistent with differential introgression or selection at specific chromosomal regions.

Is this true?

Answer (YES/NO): YES